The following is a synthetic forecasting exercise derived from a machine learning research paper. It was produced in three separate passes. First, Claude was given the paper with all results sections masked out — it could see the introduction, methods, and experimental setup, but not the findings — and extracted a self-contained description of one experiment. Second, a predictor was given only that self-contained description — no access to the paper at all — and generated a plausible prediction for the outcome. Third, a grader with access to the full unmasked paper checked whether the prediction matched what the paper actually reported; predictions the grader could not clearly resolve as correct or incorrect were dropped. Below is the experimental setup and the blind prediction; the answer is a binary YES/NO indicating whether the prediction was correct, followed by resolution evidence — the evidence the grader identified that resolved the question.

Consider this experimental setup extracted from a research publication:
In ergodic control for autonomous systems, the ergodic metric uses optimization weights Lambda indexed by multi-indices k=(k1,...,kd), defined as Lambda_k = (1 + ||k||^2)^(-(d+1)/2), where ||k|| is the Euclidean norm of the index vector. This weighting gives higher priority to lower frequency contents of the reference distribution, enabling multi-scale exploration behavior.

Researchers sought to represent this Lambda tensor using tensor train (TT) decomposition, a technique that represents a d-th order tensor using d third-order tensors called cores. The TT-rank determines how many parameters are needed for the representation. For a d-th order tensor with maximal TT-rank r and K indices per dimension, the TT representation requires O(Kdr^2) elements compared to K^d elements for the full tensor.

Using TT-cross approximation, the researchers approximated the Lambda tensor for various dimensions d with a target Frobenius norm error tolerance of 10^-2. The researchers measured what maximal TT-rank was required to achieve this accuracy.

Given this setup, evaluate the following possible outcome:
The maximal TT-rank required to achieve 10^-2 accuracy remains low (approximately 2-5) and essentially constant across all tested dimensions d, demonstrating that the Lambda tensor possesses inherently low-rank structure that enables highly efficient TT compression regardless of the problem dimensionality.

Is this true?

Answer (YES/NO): YES